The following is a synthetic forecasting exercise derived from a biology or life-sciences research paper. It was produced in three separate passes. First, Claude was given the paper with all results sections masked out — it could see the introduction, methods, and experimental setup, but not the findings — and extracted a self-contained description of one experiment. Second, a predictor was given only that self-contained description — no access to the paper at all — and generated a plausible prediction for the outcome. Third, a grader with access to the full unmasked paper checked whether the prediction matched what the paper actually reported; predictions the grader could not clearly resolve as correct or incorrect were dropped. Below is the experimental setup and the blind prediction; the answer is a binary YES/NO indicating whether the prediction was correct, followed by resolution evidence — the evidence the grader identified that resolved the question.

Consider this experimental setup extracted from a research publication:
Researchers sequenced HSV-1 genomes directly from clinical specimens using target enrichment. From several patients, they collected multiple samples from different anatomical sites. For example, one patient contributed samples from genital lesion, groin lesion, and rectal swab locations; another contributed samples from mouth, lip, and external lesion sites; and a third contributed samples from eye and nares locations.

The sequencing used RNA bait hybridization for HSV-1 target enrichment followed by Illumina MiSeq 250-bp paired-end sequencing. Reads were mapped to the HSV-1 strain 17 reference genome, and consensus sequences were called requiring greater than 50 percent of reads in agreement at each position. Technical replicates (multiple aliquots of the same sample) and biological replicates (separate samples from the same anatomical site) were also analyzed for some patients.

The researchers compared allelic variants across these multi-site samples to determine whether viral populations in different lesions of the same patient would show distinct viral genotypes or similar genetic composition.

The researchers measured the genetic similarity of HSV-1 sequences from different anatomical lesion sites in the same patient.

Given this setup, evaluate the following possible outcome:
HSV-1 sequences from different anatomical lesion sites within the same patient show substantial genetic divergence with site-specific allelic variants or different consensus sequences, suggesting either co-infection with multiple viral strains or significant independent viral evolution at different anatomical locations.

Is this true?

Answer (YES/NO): NO